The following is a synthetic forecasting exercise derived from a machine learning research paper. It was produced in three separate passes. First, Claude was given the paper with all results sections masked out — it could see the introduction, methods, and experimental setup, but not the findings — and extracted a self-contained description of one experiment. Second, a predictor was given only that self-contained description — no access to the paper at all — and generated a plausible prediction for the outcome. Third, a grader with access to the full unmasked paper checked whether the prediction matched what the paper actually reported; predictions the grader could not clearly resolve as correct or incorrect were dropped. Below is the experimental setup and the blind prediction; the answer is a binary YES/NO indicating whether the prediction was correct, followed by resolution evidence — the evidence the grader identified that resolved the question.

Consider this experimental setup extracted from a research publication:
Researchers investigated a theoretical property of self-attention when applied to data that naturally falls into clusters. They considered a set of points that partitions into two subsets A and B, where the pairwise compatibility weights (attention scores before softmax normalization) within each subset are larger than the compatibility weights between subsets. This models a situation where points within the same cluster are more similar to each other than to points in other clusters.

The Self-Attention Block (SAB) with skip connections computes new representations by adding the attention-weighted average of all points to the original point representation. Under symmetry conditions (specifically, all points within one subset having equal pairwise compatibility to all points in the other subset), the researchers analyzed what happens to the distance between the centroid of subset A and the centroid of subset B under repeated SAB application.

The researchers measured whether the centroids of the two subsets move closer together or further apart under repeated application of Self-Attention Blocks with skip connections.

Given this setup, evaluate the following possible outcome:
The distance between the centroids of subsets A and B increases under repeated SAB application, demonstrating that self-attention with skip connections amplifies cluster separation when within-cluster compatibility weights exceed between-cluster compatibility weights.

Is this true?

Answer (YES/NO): YES